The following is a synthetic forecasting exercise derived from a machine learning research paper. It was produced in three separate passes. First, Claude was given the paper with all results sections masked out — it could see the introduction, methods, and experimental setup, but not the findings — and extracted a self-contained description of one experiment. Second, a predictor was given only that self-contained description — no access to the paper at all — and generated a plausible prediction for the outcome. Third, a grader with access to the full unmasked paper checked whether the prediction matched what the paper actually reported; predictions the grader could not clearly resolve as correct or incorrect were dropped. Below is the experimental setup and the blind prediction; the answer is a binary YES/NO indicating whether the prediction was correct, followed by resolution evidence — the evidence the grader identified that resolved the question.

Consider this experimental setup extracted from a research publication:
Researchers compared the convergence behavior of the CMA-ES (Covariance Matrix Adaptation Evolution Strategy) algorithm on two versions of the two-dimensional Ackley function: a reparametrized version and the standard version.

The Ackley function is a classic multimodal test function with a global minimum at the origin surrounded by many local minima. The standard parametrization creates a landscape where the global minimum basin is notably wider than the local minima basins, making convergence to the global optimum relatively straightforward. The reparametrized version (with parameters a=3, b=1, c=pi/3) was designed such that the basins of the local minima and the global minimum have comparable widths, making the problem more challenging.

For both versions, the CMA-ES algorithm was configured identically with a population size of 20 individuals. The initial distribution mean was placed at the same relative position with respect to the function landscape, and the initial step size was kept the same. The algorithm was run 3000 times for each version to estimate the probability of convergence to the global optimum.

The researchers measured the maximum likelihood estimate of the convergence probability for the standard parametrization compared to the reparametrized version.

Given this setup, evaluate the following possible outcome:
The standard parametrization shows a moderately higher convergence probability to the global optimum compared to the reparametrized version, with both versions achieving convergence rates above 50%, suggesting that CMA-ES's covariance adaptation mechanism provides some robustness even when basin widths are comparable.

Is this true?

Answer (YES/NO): YES